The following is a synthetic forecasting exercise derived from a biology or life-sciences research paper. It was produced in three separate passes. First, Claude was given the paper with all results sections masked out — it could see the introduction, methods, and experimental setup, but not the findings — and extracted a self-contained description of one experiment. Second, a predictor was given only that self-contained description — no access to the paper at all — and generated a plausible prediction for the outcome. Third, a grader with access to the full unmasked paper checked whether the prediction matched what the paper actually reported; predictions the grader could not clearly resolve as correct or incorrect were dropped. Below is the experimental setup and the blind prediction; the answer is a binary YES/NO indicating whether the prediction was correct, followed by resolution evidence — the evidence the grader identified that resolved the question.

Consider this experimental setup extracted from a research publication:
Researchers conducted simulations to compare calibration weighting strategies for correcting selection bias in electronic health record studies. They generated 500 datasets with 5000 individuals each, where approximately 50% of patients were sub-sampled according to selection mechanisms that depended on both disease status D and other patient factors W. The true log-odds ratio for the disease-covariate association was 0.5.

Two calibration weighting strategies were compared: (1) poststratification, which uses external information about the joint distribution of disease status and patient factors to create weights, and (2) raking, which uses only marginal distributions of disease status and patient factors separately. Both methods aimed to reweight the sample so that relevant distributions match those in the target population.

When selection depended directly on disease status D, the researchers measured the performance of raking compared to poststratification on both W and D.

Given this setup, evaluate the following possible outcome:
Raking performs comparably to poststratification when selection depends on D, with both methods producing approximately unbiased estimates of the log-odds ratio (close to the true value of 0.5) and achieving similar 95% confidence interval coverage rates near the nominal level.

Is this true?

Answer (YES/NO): NO